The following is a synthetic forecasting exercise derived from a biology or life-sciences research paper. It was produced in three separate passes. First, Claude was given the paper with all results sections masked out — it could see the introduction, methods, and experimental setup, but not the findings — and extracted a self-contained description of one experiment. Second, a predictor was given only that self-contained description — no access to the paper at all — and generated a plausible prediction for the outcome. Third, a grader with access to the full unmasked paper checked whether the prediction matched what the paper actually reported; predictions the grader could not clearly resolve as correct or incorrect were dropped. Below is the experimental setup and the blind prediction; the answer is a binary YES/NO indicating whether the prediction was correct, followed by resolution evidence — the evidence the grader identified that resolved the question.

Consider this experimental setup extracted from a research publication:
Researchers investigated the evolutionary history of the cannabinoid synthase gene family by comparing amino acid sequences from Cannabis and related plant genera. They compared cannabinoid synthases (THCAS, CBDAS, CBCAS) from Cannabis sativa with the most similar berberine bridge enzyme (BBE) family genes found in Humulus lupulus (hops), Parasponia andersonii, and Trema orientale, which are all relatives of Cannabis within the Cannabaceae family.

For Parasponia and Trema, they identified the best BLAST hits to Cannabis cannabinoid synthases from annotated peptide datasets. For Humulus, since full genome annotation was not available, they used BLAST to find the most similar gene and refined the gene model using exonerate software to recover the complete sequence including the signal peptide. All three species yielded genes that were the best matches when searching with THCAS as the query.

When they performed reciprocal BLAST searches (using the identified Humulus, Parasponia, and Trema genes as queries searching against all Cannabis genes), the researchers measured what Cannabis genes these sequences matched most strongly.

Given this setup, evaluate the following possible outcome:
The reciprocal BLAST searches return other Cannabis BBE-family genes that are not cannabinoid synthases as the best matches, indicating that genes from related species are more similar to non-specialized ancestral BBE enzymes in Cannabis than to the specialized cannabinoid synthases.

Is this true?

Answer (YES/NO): YES